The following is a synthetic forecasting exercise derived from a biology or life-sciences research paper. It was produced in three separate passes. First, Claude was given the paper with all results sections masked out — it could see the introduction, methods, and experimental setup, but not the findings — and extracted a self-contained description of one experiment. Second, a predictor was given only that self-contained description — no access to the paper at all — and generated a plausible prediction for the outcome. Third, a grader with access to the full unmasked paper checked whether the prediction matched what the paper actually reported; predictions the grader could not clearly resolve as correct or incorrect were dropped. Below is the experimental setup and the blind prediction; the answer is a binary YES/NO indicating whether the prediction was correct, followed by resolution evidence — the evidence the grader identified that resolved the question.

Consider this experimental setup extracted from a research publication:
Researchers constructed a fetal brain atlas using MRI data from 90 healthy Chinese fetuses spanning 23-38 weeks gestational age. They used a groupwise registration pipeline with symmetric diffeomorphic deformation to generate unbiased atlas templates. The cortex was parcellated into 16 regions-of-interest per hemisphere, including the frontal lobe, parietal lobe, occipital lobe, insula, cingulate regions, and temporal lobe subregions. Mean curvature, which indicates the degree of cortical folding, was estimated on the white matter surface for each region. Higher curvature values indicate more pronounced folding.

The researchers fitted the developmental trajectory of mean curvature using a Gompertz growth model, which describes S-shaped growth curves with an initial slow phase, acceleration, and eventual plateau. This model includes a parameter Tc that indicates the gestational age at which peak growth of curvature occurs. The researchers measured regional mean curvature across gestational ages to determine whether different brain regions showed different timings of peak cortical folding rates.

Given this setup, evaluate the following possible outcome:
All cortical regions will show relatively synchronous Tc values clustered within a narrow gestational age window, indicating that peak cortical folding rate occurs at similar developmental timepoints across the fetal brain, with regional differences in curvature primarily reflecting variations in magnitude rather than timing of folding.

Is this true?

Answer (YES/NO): NO